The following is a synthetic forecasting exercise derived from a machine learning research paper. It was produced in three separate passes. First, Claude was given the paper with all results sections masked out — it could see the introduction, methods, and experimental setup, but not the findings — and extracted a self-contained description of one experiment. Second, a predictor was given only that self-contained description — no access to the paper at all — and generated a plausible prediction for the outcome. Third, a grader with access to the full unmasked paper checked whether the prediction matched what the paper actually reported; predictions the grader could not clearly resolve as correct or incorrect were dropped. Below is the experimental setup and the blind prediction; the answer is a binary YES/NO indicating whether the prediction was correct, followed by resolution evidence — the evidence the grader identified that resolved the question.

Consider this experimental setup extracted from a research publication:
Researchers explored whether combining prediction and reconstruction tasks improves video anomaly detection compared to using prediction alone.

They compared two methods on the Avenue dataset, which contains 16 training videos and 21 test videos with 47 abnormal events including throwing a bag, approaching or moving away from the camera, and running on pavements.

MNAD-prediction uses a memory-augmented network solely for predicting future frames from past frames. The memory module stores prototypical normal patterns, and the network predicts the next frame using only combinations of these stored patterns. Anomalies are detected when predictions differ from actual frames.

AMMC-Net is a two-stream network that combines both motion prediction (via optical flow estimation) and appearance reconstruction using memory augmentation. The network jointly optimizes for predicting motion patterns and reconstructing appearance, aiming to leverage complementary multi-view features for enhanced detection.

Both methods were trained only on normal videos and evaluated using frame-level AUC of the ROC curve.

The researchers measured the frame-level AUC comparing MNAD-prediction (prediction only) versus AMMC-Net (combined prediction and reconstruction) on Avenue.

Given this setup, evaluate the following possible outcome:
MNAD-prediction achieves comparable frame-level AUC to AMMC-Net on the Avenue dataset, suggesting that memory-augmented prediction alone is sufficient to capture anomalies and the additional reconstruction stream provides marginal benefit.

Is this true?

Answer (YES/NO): NO